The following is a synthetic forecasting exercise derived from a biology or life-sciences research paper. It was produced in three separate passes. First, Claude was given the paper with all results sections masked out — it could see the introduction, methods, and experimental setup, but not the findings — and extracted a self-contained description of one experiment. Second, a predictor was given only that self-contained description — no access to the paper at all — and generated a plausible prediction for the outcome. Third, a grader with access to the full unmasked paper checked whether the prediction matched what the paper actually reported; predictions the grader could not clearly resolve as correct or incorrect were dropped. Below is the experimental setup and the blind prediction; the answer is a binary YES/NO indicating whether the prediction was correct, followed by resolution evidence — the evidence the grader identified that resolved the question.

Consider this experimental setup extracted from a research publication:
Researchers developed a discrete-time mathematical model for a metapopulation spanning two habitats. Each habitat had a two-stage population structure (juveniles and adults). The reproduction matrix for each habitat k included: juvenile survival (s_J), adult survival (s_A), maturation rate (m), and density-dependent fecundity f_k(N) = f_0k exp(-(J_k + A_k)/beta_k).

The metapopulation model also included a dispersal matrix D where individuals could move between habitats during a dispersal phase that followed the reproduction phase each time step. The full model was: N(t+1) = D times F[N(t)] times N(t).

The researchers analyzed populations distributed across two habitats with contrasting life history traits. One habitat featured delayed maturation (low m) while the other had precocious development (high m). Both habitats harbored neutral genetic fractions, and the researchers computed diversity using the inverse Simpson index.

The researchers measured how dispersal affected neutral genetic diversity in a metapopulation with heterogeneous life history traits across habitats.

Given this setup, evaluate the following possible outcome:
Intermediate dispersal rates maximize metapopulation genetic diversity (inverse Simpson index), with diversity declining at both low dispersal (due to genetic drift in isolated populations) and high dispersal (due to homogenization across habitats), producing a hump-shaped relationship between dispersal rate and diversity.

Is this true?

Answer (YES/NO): NO